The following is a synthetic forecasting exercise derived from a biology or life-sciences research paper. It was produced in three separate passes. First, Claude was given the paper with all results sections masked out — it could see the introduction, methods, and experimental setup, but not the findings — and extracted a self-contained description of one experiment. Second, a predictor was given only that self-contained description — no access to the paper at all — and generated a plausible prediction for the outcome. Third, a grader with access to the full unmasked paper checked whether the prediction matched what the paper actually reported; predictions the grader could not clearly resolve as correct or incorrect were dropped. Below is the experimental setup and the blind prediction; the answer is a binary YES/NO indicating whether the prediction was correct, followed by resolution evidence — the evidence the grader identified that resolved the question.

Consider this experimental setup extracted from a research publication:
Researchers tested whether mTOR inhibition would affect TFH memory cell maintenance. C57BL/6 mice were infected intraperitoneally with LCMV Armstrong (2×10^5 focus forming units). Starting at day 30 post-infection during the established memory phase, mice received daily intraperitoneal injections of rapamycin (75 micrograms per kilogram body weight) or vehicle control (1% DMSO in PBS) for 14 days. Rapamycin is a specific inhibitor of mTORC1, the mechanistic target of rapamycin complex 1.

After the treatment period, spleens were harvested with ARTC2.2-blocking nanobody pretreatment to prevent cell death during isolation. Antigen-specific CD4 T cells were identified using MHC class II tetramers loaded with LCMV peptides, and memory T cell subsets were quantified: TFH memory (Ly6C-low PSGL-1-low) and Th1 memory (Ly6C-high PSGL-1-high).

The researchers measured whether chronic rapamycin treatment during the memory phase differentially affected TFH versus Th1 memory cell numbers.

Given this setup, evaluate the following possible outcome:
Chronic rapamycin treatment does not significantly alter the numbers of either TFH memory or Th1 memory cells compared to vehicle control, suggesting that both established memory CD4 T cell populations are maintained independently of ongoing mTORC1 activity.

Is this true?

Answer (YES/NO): NO